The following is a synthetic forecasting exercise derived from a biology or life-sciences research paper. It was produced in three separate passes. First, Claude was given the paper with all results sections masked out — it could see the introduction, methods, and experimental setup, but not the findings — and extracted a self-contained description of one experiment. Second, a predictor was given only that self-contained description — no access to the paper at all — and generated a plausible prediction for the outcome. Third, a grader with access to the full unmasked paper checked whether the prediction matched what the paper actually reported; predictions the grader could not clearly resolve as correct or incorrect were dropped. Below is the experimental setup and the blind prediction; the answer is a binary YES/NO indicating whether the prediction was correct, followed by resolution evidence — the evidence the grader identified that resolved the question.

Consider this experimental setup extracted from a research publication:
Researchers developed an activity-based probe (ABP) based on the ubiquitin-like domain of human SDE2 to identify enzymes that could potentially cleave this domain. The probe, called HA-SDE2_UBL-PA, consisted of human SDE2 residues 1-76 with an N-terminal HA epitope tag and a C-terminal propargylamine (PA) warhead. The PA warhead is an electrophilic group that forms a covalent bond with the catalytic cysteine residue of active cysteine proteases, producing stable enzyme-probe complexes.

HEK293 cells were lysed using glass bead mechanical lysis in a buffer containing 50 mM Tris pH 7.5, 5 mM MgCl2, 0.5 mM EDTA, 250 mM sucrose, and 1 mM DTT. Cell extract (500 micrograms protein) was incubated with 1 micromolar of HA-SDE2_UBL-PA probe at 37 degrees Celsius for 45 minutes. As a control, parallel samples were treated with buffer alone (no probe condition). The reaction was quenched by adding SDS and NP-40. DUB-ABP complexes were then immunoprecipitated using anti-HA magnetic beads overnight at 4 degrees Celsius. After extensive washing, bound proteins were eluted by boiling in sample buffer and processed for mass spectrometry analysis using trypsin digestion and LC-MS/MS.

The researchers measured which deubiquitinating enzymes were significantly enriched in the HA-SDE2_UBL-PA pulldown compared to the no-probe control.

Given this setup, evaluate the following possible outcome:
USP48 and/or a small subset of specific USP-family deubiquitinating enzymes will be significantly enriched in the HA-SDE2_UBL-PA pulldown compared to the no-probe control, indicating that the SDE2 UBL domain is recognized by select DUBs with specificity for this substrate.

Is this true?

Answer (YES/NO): NO